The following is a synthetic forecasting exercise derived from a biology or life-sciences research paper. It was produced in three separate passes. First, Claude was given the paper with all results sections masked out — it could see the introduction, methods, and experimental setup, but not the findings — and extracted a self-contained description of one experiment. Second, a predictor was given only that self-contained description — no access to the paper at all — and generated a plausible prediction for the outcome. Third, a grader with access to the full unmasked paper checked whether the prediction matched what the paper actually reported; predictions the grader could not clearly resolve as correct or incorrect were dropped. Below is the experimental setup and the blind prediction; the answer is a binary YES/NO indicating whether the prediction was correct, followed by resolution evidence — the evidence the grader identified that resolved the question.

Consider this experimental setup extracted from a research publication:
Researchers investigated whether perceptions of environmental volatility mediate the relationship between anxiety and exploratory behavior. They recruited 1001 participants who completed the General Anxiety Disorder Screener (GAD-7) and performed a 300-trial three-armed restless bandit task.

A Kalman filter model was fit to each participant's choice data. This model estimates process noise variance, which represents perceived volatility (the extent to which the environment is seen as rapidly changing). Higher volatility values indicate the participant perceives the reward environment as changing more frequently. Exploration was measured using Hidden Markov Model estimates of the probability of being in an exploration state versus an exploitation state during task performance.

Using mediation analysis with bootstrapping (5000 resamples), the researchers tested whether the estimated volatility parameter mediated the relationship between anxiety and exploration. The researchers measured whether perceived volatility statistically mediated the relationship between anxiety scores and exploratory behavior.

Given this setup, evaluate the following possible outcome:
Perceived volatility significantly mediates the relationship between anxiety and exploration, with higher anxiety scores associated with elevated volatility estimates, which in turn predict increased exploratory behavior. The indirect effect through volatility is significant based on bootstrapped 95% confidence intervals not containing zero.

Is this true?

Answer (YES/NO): NO